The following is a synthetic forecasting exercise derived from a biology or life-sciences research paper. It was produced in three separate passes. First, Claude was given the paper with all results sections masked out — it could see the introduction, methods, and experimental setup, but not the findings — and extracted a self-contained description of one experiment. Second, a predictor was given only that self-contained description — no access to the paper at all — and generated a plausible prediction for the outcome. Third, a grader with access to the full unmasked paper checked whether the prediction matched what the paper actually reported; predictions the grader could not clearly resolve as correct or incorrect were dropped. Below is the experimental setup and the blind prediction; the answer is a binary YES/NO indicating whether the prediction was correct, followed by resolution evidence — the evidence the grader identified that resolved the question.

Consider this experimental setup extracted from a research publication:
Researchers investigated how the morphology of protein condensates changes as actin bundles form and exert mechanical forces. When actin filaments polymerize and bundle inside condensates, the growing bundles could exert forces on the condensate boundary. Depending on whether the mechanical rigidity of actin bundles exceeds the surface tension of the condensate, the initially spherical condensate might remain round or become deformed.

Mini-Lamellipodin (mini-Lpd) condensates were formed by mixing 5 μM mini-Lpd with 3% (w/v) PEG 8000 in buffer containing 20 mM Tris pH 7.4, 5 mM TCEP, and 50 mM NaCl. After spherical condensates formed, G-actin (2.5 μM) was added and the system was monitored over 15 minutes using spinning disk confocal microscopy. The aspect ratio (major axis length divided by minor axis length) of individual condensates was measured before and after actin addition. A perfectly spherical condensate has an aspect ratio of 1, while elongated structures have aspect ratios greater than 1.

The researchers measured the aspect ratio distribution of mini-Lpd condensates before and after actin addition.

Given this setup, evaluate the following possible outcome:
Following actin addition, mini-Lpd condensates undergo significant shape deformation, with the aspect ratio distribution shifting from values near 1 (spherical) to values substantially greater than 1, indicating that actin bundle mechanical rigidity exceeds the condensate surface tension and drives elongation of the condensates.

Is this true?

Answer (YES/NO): YES